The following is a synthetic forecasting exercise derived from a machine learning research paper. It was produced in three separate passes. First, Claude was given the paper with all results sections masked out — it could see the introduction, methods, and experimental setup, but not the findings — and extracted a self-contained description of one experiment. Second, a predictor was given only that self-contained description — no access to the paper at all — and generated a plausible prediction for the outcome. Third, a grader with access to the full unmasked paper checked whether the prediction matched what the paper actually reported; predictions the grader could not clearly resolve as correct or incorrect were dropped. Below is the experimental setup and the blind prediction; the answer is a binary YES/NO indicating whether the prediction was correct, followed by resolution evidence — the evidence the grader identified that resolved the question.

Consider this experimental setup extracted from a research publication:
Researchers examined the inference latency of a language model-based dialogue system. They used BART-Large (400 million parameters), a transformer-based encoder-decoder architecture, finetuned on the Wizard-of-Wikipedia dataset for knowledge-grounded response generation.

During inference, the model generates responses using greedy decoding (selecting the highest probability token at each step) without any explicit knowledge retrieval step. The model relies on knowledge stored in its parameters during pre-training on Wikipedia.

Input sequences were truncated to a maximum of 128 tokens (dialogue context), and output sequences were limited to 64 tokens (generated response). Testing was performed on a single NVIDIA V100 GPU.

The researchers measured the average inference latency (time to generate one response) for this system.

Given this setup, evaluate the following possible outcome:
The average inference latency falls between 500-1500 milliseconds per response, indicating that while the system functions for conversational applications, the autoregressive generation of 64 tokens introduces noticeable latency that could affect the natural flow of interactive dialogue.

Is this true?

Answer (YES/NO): NO